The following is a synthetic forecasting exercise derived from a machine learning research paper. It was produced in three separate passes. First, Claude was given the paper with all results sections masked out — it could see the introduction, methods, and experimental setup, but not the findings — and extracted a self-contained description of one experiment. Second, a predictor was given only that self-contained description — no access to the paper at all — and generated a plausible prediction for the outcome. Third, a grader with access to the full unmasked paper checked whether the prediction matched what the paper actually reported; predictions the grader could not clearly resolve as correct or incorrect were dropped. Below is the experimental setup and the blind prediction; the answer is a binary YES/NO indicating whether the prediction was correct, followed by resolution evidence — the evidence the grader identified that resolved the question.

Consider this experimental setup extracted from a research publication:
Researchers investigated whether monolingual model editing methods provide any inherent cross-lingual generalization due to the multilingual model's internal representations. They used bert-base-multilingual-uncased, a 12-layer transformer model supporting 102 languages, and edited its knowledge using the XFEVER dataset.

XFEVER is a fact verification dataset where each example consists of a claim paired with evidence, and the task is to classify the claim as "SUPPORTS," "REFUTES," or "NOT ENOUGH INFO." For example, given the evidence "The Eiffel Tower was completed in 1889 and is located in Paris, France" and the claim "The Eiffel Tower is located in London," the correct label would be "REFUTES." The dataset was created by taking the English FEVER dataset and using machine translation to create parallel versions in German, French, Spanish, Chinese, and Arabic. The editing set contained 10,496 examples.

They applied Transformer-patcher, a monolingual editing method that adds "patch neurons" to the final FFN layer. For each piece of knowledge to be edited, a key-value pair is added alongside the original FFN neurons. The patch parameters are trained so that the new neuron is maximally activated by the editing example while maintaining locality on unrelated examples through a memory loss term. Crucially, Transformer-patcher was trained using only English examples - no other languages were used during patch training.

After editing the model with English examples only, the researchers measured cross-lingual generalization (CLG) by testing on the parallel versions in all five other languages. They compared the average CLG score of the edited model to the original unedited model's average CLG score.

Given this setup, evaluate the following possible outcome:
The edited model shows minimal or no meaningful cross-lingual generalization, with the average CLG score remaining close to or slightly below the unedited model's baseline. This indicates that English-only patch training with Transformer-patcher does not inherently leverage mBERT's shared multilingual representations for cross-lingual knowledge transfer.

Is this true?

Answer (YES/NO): NO